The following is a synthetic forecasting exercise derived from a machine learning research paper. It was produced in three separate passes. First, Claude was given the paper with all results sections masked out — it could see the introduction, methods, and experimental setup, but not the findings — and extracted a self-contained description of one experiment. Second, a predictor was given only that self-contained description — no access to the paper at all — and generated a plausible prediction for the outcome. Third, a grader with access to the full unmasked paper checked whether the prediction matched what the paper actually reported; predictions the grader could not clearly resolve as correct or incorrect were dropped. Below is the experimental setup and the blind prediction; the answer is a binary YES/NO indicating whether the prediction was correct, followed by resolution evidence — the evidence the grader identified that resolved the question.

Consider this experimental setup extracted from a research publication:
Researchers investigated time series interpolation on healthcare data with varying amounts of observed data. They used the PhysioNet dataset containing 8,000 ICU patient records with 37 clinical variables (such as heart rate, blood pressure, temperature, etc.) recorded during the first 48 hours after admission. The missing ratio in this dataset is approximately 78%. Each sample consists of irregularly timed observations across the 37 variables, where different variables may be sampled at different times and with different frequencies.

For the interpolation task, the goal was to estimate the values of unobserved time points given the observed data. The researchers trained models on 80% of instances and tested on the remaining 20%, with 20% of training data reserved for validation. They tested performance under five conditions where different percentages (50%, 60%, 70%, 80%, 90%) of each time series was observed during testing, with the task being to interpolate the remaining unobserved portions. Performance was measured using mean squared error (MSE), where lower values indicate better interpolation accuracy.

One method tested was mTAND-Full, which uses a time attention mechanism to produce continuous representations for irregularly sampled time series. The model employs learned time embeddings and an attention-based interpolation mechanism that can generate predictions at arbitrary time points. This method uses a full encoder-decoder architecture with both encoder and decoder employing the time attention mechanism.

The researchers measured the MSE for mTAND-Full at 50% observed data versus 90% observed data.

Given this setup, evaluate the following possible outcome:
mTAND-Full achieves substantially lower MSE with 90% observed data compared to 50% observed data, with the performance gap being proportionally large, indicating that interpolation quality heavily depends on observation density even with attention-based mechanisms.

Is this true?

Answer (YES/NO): NO